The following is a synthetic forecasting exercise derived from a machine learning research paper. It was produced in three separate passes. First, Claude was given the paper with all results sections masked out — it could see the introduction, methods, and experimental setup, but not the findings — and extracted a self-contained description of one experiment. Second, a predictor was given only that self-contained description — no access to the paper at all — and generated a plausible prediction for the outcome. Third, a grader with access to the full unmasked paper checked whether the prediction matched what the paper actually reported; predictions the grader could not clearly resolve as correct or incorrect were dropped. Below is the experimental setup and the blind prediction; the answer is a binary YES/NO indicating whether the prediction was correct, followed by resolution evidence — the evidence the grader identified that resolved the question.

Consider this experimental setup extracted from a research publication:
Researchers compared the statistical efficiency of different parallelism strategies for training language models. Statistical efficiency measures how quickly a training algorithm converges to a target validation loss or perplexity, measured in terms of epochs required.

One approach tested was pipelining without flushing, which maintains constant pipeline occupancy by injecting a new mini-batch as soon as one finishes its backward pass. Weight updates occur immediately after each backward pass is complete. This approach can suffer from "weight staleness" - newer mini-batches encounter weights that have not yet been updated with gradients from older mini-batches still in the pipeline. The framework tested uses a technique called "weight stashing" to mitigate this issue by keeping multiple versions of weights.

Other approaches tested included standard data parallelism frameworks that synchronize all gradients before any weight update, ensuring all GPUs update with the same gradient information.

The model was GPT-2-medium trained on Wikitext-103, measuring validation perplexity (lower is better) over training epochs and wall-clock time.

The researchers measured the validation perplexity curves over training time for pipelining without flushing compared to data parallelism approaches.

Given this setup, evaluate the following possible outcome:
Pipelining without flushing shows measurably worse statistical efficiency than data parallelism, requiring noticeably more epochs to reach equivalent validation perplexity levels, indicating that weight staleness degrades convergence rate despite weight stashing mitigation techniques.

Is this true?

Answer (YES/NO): YES